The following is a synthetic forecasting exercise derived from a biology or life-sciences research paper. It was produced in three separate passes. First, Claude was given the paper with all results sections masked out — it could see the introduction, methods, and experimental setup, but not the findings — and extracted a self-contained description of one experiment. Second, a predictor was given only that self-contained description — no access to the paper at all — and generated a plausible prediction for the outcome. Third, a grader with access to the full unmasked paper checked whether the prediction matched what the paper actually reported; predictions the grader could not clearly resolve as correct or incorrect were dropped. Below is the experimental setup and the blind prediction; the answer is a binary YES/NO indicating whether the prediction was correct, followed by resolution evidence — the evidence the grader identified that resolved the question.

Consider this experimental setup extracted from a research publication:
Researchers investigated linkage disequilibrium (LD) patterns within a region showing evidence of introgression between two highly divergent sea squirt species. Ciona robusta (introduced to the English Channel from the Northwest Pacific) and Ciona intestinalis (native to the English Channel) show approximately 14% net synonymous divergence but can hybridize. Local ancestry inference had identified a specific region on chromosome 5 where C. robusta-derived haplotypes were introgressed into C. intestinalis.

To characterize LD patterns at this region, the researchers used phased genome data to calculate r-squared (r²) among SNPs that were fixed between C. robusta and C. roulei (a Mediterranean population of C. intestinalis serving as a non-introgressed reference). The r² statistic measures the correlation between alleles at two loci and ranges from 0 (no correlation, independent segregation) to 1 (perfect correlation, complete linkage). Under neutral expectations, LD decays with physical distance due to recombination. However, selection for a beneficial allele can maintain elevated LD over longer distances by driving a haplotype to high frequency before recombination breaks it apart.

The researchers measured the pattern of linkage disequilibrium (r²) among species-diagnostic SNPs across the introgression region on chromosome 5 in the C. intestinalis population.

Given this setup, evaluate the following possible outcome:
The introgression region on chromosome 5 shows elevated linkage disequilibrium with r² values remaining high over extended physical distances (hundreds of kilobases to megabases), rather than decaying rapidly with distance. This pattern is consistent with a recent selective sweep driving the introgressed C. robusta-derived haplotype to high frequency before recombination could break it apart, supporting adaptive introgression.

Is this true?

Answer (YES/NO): YES